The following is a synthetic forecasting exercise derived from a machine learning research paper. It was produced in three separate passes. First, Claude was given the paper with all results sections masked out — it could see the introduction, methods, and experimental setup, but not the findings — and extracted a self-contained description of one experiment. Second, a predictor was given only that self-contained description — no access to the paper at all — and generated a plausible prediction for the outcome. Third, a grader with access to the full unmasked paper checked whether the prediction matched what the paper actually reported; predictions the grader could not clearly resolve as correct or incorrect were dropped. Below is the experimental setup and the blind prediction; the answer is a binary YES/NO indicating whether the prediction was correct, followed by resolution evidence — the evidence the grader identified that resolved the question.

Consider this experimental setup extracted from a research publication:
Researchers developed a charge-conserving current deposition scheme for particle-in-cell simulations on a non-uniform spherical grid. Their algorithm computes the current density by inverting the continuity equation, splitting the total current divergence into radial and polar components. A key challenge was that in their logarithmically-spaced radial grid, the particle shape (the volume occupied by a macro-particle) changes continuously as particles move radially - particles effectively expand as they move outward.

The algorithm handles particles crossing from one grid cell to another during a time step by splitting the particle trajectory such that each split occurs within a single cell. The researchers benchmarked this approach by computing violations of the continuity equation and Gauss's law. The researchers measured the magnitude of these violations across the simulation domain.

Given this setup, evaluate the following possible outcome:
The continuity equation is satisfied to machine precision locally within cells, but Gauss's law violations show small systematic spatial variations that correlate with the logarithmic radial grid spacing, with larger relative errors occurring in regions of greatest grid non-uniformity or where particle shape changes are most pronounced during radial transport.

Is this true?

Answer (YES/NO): NO